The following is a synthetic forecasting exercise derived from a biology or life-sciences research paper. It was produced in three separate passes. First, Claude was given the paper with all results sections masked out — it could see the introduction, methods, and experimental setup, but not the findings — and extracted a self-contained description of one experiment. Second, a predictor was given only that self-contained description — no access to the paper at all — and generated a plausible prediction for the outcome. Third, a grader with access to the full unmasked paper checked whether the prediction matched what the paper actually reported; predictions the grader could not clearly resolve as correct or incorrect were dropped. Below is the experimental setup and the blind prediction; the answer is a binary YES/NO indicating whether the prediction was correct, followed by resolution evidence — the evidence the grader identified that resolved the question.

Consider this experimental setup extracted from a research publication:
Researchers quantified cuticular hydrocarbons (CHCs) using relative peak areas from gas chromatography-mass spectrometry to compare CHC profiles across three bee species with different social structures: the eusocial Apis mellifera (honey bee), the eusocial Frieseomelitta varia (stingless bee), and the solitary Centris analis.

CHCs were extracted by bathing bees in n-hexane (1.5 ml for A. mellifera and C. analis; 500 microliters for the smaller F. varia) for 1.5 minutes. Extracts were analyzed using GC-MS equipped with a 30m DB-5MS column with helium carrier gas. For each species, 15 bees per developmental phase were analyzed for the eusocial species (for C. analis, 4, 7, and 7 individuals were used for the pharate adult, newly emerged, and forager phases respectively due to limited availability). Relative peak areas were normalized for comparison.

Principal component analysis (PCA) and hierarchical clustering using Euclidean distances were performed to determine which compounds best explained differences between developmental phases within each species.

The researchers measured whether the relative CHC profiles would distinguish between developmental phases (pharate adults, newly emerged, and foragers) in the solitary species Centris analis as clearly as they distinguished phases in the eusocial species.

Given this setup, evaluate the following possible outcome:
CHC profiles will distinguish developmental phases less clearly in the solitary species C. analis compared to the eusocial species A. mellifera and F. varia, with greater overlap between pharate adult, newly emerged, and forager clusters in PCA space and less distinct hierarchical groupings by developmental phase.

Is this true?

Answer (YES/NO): YES